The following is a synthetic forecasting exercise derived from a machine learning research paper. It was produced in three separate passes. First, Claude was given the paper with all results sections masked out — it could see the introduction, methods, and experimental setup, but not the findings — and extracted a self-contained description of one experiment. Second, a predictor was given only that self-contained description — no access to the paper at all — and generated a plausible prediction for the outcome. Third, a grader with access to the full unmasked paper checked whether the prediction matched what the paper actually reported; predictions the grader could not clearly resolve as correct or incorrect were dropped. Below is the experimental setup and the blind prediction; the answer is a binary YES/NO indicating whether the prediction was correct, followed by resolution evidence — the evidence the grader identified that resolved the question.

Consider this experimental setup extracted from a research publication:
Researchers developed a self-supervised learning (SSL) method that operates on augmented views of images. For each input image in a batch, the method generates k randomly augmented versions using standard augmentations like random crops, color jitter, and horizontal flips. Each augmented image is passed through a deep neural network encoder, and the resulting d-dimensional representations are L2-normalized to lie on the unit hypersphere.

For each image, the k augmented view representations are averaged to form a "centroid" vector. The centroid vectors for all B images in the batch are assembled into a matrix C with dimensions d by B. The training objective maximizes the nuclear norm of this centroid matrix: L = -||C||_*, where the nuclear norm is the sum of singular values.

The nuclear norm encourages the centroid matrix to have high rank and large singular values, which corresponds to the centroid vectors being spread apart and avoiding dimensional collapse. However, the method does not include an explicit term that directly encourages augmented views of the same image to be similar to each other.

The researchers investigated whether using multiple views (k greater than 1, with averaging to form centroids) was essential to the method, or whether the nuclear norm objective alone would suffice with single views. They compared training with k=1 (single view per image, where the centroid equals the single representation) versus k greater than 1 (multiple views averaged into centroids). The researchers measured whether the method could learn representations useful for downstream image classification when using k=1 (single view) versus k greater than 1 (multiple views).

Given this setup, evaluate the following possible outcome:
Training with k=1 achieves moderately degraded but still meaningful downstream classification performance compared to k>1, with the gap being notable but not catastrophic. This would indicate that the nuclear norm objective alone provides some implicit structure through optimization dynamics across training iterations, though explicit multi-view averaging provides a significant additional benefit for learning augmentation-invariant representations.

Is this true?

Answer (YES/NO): NO